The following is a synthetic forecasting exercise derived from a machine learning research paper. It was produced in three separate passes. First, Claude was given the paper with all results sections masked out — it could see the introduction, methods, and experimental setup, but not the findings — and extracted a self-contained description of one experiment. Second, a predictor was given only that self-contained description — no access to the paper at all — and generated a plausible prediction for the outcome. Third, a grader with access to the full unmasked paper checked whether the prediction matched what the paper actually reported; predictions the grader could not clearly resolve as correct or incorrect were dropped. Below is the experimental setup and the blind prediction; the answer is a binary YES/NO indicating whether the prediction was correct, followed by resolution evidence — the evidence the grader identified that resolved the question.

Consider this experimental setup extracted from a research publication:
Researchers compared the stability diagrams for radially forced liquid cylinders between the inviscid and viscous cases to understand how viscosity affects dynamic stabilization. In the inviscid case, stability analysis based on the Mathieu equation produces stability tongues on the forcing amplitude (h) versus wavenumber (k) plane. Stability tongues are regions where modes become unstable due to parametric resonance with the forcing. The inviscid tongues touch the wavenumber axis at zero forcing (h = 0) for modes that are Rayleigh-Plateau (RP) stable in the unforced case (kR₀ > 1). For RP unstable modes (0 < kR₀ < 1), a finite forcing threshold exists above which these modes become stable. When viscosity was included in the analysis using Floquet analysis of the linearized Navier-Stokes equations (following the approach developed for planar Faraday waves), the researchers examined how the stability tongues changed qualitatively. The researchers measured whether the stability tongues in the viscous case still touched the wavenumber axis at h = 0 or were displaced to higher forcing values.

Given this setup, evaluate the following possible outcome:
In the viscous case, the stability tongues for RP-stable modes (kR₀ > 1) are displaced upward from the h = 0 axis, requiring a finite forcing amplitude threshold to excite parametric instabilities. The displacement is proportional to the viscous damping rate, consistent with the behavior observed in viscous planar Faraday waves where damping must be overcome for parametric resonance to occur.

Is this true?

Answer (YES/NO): NO